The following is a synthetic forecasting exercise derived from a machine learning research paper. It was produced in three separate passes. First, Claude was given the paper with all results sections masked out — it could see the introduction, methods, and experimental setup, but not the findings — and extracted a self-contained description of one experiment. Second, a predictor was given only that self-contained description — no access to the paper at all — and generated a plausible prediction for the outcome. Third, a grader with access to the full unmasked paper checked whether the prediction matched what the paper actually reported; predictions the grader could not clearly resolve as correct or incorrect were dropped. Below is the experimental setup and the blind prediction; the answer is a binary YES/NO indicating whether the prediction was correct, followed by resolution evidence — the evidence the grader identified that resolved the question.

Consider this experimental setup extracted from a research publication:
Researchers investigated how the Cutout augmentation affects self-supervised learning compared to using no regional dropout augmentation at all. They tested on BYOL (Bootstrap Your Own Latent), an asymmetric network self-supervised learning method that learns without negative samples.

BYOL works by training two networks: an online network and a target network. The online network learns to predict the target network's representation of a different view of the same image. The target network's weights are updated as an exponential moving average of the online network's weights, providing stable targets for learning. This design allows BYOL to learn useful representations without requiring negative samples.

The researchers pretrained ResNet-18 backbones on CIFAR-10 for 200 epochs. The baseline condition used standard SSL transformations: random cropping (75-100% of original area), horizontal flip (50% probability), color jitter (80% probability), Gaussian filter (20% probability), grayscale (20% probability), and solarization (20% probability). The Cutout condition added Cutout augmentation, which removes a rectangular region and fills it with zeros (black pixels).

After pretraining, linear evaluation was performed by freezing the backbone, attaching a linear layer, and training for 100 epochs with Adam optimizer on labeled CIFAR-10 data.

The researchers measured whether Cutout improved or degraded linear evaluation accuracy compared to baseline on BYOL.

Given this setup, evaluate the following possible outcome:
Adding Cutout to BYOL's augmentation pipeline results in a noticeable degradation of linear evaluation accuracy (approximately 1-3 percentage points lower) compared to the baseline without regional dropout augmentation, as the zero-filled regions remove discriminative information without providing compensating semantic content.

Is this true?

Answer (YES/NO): NO